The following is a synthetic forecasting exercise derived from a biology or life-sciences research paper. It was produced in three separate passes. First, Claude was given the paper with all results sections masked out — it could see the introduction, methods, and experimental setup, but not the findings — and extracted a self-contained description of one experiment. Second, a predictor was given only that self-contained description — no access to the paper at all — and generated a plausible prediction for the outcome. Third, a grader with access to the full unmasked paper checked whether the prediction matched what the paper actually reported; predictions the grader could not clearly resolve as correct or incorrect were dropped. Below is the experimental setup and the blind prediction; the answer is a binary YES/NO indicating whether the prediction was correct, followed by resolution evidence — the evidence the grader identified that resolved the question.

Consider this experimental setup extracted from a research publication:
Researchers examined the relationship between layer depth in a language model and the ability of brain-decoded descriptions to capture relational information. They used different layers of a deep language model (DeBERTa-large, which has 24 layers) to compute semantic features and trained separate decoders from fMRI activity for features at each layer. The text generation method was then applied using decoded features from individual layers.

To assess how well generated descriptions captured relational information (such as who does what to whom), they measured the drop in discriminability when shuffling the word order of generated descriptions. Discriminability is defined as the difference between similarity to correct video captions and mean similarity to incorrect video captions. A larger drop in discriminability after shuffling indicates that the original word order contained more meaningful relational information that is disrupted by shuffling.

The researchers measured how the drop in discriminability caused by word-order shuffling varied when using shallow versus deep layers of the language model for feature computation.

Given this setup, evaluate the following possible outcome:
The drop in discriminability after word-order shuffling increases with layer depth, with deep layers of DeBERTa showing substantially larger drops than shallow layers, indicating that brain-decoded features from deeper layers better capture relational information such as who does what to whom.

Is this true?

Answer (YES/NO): YES